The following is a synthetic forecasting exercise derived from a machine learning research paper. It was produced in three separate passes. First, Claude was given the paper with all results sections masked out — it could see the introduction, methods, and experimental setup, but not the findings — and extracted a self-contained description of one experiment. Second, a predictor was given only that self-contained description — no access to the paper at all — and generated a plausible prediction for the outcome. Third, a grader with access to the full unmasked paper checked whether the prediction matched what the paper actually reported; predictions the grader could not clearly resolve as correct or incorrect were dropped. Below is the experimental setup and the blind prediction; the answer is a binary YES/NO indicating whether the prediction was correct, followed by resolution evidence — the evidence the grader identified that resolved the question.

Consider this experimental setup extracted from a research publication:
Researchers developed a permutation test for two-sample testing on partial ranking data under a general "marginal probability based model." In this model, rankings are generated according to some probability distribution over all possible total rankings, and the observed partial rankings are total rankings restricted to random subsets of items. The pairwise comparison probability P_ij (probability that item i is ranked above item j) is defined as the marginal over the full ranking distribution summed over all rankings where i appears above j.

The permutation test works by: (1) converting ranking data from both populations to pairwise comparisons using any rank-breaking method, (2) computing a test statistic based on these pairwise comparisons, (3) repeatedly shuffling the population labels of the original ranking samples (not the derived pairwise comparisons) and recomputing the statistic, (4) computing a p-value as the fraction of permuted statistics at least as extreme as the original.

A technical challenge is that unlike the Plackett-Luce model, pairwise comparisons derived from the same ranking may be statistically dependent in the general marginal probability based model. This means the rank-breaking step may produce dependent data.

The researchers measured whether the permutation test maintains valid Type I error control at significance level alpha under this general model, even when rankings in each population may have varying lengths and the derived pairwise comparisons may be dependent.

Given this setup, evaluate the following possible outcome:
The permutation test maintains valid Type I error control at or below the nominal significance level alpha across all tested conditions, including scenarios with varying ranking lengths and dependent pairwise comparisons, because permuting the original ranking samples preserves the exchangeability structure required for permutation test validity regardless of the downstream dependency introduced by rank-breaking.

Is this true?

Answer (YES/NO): YES